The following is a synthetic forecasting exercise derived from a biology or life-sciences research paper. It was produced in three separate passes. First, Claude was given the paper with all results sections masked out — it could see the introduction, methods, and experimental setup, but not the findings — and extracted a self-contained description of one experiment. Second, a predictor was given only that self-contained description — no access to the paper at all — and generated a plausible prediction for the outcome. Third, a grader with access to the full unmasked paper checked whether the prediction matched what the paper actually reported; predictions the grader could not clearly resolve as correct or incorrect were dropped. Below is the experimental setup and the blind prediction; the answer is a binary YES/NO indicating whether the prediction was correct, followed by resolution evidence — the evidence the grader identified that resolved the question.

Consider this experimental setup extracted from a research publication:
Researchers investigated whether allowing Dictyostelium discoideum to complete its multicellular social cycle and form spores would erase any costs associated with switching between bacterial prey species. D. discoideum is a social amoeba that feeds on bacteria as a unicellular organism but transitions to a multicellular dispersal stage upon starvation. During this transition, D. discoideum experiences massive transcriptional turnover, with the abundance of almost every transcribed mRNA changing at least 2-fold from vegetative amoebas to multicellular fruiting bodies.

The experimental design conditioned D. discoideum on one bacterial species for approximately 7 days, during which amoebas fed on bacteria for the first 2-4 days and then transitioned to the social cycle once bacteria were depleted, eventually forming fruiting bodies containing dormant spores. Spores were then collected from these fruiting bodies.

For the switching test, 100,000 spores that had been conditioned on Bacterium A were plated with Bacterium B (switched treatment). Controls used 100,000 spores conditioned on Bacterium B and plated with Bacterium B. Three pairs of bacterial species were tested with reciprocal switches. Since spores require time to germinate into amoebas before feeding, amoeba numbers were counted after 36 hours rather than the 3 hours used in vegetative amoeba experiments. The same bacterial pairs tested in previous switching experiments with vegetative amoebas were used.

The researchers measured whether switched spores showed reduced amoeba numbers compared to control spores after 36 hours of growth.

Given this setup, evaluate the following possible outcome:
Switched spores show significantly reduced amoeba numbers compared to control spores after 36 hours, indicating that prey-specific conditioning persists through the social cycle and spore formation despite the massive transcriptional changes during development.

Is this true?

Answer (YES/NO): NO